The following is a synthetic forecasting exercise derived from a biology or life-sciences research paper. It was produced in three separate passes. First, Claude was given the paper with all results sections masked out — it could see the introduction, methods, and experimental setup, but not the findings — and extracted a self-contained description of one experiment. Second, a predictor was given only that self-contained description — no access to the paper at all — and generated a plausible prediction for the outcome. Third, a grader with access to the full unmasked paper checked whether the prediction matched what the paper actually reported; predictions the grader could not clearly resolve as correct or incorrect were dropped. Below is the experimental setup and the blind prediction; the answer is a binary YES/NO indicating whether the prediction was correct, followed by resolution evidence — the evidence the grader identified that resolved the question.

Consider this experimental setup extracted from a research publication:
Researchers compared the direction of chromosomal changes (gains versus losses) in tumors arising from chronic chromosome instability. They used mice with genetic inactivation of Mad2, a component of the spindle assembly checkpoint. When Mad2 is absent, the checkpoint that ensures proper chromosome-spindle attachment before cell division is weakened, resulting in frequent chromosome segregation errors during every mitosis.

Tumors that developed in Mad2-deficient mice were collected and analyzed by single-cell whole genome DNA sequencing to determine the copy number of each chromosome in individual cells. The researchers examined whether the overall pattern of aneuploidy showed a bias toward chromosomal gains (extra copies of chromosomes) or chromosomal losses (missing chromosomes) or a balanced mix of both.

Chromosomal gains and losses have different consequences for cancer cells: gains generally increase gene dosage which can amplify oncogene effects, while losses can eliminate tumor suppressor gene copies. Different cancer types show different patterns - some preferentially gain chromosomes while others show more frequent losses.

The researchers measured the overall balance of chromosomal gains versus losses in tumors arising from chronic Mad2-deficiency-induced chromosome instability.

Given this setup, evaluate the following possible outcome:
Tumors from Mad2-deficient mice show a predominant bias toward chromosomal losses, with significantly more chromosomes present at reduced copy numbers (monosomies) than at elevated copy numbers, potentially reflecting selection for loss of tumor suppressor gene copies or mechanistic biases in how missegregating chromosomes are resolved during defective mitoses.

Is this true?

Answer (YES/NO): NO